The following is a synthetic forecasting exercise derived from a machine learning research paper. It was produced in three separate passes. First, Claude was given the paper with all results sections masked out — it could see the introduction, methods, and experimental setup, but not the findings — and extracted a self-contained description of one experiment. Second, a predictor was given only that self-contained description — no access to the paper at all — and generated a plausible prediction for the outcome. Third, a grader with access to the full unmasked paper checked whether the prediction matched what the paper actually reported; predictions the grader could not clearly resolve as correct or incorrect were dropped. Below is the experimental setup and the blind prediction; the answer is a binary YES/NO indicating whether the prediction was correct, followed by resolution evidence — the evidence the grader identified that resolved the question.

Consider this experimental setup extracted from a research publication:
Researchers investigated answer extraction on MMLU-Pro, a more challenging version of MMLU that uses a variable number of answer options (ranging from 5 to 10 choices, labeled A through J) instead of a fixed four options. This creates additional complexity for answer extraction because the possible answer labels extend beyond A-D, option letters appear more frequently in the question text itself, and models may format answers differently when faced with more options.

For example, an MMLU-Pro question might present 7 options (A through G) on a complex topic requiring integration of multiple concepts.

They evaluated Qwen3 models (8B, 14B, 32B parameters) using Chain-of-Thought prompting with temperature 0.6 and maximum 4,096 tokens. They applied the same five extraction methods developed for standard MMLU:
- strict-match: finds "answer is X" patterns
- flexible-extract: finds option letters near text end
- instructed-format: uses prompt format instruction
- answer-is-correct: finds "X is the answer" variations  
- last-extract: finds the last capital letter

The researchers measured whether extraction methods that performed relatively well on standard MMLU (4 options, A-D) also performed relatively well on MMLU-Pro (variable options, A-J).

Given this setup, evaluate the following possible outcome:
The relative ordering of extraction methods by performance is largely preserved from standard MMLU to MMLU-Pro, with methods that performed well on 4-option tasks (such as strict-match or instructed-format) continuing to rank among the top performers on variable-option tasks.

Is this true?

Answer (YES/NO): NO